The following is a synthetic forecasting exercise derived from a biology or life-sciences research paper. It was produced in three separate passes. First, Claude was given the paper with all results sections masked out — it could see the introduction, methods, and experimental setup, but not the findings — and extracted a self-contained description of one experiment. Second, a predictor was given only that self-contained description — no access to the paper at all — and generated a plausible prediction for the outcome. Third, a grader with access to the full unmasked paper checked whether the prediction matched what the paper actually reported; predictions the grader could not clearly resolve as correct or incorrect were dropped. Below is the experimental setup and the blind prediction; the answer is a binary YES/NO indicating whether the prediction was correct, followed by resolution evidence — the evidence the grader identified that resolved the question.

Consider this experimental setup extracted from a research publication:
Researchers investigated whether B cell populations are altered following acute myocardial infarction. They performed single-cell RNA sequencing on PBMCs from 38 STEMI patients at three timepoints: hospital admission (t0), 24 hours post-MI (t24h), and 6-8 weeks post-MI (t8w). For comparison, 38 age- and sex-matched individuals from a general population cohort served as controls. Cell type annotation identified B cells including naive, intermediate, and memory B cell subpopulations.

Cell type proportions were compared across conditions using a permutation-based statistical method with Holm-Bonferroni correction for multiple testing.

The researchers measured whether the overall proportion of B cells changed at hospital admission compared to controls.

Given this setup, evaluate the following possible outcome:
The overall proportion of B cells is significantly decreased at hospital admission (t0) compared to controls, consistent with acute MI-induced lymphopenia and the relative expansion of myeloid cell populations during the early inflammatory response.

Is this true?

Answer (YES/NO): NO